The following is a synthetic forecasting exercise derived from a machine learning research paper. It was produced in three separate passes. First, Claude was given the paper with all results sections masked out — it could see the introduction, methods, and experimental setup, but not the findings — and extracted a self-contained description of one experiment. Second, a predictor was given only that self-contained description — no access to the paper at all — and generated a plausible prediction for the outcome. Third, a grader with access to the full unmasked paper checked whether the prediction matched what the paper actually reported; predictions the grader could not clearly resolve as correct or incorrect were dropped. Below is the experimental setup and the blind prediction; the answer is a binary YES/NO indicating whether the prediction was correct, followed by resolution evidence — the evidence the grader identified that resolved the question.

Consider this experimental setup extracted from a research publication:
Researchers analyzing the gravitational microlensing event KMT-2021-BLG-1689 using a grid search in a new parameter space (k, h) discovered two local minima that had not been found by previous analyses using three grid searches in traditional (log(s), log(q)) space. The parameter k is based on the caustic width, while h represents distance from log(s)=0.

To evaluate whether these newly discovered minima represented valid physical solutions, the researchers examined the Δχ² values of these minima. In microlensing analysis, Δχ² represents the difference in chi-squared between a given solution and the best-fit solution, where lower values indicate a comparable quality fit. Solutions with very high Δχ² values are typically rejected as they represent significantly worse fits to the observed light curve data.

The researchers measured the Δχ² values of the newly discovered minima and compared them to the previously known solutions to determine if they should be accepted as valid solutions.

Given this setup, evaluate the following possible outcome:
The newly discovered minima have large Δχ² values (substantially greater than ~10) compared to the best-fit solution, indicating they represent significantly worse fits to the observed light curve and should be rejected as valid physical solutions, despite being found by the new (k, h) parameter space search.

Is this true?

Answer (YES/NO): YES